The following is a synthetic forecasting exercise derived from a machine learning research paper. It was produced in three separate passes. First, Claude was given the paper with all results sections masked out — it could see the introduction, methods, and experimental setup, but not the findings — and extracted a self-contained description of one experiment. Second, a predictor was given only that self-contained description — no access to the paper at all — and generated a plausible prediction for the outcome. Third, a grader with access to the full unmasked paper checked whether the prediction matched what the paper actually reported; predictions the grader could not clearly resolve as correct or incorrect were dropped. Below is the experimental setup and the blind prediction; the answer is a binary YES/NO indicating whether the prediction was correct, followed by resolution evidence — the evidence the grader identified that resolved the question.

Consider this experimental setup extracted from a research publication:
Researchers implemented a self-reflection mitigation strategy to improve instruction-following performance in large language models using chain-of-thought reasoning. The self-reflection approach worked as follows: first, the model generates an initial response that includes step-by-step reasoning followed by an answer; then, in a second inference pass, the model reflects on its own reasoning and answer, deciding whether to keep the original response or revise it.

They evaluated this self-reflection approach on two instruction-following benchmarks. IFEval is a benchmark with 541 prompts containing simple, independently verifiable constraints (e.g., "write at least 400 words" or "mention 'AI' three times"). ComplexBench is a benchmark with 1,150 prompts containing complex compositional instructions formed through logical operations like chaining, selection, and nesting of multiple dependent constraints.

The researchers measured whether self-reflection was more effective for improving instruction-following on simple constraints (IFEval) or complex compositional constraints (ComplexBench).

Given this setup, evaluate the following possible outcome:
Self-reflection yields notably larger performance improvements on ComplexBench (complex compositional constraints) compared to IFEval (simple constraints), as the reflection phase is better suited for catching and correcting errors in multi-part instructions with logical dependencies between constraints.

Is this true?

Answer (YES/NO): NO